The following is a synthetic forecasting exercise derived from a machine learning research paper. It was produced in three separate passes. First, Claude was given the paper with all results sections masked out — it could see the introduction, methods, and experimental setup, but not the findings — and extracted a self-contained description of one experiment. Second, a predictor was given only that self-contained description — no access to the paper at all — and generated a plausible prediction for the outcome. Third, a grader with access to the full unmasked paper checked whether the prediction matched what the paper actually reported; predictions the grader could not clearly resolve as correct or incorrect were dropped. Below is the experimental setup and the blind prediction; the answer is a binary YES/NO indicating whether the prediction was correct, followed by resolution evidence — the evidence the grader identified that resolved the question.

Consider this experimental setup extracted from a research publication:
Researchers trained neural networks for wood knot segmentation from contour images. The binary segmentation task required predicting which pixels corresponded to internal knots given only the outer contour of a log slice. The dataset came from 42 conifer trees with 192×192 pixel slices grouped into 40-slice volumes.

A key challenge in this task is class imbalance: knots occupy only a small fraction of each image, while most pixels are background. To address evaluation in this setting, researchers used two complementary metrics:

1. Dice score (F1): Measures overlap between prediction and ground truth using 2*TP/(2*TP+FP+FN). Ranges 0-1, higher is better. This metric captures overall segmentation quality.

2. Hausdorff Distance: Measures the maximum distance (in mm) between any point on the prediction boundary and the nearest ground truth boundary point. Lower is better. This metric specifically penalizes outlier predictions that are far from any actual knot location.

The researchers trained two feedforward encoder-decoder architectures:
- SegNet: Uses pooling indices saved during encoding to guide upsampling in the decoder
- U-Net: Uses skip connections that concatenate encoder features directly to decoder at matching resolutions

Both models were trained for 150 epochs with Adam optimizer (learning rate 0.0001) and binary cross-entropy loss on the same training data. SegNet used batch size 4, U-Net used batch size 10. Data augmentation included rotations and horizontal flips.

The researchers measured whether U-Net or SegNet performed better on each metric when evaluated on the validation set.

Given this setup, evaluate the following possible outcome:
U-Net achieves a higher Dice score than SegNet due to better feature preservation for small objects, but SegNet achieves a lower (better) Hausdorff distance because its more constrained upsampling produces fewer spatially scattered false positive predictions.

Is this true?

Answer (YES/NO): YES